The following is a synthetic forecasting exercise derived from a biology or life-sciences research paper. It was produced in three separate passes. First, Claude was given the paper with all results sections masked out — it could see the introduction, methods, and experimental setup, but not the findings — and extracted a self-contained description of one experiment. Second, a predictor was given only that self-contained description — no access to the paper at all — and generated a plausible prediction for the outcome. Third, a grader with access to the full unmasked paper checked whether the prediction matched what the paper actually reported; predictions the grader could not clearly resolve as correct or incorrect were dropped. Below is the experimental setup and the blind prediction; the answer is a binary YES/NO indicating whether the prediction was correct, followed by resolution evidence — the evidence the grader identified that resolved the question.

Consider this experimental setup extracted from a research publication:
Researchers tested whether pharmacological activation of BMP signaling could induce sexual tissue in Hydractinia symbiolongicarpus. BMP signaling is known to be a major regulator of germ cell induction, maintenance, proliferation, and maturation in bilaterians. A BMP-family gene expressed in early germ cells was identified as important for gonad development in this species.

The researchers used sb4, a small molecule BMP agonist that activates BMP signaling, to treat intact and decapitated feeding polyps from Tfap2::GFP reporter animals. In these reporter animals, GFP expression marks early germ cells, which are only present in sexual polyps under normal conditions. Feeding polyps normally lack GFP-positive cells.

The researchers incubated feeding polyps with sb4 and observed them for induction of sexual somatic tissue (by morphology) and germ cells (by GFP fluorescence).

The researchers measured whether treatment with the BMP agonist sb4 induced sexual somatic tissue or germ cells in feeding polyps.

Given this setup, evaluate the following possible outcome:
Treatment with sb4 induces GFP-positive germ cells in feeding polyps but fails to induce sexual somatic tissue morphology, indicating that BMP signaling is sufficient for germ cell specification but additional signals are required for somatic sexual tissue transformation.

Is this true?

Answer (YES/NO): NO